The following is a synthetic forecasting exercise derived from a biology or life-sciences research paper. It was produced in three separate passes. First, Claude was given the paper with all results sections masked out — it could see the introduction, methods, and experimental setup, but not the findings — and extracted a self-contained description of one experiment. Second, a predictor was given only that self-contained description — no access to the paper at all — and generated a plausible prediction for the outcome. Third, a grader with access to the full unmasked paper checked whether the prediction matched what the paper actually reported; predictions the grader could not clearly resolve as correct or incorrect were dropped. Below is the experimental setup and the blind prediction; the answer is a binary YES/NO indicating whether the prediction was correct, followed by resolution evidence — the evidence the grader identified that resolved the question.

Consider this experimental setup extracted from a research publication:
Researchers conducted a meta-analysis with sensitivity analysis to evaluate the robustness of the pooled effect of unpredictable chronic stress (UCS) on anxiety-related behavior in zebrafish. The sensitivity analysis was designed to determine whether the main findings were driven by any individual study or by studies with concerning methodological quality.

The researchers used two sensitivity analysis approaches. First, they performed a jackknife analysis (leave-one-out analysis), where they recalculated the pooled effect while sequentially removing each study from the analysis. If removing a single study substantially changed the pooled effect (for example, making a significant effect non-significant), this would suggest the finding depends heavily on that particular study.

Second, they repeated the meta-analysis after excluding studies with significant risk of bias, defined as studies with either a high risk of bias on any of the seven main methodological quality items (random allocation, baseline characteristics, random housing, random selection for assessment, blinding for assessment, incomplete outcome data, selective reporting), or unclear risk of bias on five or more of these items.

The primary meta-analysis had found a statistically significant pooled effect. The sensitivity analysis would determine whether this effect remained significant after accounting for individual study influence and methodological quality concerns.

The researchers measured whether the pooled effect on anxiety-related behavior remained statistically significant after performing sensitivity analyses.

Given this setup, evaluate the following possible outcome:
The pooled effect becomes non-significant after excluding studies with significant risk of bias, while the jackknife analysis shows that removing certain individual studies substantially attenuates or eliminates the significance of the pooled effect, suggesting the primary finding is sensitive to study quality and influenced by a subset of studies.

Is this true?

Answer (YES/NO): NO